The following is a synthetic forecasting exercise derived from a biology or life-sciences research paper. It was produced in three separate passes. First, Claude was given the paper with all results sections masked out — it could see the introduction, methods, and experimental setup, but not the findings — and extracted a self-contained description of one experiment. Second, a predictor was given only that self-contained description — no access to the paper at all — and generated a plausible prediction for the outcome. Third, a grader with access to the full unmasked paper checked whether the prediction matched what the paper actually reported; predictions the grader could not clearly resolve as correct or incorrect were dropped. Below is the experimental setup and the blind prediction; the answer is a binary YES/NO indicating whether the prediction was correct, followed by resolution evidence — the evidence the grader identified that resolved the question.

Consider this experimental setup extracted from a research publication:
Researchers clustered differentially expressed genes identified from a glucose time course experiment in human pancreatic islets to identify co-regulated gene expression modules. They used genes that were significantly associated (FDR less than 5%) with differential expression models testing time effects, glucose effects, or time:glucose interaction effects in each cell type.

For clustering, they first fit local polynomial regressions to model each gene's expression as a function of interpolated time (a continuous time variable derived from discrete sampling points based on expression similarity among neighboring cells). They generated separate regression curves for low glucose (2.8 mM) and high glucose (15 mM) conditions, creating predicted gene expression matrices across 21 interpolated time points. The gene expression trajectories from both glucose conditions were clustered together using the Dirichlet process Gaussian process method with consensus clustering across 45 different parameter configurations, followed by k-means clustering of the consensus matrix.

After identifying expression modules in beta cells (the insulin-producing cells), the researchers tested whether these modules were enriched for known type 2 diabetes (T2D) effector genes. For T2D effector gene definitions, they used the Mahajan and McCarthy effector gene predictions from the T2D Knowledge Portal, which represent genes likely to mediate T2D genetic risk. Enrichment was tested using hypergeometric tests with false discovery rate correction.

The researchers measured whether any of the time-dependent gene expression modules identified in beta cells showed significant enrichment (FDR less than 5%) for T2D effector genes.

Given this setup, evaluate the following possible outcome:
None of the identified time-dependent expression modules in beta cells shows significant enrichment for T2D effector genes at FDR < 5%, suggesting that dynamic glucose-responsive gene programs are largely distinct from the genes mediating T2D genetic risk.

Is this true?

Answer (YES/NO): NO